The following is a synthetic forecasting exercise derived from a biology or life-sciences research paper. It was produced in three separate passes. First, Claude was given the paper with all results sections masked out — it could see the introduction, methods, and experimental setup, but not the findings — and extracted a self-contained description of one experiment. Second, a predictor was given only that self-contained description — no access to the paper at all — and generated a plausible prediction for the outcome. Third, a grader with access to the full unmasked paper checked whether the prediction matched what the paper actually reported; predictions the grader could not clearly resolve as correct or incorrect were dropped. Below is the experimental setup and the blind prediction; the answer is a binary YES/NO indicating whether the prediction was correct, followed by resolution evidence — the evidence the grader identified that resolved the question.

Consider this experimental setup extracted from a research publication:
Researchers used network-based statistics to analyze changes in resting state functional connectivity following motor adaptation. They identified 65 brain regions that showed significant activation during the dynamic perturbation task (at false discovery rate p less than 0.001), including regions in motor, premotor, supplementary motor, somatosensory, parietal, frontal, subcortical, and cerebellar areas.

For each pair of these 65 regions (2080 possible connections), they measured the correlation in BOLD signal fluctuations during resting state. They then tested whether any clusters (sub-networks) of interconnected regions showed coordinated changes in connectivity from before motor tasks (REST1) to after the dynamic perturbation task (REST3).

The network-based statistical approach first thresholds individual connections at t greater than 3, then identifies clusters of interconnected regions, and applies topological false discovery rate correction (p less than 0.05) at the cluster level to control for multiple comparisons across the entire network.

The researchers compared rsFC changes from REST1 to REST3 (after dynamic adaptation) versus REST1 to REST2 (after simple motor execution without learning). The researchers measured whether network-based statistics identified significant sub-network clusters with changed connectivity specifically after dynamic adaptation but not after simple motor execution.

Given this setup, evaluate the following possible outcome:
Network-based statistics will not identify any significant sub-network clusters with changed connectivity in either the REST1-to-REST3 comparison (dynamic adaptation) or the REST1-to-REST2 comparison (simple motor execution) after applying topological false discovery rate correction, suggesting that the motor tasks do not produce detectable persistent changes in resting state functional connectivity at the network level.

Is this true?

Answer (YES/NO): NO